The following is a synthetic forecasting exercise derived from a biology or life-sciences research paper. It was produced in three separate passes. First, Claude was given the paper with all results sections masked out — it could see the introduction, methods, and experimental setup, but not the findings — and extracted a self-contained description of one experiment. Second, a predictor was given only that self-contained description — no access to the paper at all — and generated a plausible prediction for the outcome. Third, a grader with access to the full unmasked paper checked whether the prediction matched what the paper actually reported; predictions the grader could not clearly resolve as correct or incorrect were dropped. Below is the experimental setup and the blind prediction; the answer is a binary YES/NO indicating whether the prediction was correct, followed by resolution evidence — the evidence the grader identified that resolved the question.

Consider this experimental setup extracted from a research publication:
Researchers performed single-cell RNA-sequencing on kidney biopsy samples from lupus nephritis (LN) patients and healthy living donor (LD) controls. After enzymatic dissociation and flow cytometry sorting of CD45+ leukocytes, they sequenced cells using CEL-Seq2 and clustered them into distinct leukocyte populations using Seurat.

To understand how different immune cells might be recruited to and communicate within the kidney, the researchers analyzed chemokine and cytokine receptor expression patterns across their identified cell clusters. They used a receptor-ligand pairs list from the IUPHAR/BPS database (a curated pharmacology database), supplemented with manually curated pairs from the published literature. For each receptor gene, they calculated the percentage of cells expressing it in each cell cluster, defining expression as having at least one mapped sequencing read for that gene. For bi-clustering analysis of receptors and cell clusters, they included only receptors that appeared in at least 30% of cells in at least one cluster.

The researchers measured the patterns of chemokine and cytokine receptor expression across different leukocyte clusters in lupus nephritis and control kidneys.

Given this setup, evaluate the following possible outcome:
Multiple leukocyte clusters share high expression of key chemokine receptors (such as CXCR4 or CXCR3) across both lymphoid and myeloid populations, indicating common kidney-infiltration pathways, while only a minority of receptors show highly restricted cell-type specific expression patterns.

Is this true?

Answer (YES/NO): NO